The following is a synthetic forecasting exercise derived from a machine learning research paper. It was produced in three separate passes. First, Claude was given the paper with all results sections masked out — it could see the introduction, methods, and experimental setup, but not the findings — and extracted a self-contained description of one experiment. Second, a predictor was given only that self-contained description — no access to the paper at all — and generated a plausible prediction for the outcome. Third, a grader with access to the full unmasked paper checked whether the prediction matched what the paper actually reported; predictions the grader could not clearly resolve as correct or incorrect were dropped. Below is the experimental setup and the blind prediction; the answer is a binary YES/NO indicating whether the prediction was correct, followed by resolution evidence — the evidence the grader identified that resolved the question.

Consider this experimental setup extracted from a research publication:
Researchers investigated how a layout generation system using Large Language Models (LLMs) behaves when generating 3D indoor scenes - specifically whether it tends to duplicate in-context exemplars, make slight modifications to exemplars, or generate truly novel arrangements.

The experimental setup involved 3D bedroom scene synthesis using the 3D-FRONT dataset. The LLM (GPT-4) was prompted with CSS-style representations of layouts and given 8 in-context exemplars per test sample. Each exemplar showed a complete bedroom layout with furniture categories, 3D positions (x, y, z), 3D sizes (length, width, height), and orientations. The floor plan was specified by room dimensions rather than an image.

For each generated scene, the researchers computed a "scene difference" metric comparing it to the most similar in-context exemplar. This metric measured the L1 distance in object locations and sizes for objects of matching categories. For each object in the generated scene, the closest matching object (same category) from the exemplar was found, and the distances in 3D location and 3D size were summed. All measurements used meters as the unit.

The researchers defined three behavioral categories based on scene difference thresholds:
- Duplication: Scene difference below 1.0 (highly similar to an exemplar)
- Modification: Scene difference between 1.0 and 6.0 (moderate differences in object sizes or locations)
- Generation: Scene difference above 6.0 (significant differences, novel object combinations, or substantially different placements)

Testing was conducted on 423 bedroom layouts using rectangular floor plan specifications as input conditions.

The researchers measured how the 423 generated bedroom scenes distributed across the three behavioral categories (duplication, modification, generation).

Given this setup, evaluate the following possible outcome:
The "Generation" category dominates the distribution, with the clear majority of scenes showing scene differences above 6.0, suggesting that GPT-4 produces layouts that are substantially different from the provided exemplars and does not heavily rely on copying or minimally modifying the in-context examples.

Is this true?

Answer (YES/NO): YES